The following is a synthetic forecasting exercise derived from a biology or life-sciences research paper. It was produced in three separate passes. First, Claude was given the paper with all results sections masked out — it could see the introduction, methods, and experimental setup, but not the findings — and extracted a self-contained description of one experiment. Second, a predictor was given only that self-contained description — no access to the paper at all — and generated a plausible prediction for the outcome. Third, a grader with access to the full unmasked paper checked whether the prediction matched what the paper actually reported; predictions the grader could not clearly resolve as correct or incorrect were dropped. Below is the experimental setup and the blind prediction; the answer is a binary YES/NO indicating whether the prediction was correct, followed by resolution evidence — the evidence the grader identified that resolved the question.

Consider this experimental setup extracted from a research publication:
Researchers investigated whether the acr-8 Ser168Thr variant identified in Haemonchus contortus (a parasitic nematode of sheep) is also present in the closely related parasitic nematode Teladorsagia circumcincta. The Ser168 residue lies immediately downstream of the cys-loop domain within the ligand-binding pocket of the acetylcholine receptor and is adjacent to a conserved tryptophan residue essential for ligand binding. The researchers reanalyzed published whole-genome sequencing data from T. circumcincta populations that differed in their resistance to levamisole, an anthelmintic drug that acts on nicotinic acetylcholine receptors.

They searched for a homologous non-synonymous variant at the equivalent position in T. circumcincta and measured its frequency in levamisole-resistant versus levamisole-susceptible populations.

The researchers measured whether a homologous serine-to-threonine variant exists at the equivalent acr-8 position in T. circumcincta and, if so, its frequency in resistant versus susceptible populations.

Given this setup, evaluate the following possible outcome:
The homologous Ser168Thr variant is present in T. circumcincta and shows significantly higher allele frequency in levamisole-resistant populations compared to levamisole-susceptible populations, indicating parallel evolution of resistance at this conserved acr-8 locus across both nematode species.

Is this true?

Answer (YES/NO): YES